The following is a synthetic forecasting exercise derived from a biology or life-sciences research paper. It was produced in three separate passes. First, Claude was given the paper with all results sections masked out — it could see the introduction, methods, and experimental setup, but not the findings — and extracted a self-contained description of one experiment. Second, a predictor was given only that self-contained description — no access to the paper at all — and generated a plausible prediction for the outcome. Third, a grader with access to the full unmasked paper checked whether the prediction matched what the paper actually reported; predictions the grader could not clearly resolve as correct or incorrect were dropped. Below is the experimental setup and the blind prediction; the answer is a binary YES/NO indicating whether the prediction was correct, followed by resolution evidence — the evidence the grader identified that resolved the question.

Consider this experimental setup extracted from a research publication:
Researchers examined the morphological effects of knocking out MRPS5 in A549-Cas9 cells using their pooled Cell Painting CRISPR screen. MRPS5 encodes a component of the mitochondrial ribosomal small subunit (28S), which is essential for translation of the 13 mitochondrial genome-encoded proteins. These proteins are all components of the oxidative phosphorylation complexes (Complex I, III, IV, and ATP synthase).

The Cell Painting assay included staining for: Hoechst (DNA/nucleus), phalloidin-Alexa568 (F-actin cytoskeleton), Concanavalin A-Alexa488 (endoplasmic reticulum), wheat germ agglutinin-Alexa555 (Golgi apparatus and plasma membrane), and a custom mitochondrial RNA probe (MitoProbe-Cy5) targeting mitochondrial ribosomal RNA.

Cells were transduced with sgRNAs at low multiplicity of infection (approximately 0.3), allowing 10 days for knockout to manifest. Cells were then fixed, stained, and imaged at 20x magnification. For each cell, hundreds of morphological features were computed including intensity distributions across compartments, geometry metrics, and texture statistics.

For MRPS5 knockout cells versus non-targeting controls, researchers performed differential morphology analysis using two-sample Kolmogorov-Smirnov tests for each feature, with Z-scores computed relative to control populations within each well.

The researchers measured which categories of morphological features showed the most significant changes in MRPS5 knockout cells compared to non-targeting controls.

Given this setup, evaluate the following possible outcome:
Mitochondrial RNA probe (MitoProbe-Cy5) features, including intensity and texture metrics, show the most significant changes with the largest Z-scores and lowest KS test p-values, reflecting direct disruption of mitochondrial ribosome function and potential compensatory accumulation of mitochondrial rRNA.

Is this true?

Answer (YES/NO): NO